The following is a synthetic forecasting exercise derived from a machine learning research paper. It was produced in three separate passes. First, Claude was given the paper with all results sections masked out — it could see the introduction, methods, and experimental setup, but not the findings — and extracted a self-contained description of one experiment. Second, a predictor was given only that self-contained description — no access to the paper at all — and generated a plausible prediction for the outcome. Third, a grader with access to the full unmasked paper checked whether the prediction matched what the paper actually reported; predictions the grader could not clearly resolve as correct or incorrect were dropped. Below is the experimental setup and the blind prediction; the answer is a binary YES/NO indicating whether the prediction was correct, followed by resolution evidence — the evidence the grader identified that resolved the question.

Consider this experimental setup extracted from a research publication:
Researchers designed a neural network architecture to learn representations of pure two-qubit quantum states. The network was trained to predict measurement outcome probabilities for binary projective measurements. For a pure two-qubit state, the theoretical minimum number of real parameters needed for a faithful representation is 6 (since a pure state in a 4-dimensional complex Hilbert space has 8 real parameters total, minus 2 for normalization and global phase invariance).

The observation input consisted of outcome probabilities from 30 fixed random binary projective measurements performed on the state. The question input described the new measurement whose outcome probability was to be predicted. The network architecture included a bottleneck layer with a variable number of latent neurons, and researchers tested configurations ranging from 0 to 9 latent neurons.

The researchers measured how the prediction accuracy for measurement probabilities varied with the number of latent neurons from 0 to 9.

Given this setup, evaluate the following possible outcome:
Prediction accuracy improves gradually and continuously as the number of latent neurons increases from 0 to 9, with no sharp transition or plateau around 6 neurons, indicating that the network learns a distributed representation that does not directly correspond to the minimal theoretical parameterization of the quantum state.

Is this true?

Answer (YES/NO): NO